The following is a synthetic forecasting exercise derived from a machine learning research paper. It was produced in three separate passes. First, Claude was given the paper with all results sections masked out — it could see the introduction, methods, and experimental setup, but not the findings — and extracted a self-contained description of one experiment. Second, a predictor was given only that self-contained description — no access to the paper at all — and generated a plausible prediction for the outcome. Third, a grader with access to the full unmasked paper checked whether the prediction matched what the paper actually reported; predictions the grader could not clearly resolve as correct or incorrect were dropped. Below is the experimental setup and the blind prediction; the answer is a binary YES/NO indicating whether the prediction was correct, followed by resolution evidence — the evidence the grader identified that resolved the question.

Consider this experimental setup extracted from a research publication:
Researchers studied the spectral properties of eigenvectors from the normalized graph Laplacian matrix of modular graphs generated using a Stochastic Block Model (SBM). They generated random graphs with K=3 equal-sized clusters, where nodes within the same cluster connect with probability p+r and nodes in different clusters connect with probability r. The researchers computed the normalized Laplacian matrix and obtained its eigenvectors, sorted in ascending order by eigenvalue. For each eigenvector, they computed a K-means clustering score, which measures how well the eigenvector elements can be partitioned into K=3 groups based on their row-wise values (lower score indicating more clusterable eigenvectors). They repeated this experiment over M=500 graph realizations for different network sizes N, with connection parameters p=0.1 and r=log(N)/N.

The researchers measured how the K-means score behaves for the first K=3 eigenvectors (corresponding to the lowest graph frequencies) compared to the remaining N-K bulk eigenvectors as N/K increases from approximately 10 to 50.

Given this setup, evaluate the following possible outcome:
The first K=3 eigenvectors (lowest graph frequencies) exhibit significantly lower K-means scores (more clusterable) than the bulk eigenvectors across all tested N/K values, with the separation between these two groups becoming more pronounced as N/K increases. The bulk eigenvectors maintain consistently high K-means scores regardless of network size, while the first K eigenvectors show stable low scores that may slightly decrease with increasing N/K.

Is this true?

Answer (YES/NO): NO